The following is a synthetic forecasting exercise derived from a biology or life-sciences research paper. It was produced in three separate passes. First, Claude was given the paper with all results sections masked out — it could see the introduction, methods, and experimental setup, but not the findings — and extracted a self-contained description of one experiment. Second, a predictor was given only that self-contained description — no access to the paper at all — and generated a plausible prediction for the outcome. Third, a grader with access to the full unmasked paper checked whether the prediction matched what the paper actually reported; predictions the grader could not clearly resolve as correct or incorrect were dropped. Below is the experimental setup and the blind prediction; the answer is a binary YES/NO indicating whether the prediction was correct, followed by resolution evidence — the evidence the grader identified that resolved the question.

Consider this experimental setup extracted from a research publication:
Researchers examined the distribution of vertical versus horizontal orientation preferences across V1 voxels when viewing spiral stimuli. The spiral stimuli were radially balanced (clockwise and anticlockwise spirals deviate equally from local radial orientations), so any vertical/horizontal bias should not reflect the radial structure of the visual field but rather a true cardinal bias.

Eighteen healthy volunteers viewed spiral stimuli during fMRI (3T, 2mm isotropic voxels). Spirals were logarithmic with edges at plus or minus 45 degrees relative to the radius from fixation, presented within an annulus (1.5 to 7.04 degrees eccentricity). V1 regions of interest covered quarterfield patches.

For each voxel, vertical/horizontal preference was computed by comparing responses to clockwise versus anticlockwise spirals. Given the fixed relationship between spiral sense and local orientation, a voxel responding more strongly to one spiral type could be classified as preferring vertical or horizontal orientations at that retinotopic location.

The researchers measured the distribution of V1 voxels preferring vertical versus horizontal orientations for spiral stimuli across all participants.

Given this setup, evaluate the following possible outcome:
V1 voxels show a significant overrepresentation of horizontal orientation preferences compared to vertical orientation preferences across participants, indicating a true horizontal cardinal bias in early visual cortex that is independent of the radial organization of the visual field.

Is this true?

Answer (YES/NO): NO